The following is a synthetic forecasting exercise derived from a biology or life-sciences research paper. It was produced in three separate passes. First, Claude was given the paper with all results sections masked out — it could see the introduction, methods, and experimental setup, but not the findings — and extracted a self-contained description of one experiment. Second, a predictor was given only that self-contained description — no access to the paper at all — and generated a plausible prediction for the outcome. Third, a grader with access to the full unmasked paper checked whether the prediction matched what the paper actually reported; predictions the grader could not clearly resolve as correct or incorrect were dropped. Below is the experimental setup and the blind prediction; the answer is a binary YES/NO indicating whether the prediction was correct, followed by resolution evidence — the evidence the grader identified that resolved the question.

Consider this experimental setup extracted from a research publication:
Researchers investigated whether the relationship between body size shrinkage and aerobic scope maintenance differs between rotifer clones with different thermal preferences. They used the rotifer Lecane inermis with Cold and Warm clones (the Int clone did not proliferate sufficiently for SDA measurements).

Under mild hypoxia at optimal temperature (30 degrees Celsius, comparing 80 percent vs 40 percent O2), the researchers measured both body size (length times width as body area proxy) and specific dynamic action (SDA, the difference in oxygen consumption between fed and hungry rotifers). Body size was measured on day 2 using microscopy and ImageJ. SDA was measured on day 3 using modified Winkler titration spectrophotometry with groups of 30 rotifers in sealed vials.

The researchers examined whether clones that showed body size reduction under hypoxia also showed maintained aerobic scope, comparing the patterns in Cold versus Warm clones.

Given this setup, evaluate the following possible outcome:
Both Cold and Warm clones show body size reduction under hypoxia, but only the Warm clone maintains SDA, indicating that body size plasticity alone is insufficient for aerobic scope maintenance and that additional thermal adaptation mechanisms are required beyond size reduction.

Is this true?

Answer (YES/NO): NO